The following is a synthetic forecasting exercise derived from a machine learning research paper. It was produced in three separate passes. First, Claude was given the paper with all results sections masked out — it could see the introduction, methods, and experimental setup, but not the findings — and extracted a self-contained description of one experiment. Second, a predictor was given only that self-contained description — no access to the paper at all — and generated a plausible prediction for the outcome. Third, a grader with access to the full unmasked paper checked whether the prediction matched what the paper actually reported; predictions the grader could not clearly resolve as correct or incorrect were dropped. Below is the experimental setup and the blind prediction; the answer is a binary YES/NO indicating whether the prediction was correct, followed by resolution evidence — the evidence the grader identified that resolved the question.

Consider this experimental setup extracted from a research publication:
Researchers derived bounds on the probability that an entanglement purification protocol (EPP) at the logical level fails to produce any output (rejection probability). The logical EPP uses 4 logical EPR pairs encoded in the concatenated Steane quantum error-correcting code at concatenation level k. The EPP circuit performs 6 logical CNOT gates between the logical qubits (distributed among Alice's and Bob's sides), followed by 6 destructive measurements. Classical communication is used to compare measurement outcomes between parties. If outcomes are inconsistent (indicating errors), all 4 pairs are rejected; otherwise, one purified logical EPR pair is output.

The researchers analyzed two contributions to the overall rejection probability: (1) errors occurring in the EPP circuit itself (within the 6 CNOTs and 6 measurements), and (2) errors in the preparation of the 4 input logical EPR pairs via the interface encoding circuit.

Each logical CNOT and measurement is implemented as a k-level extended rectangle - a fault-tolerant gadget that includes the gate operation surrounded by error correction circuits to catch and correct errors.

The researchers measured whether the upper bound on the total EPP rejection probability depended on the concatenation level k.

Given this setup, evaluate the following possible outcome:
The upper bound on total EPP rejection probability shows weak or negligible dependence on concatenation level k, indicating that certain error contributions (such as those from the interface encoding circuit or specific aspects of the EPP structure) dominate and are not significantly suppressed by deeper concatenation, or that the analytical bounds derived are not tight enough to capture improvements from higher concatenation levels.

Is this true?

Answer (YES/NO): YES